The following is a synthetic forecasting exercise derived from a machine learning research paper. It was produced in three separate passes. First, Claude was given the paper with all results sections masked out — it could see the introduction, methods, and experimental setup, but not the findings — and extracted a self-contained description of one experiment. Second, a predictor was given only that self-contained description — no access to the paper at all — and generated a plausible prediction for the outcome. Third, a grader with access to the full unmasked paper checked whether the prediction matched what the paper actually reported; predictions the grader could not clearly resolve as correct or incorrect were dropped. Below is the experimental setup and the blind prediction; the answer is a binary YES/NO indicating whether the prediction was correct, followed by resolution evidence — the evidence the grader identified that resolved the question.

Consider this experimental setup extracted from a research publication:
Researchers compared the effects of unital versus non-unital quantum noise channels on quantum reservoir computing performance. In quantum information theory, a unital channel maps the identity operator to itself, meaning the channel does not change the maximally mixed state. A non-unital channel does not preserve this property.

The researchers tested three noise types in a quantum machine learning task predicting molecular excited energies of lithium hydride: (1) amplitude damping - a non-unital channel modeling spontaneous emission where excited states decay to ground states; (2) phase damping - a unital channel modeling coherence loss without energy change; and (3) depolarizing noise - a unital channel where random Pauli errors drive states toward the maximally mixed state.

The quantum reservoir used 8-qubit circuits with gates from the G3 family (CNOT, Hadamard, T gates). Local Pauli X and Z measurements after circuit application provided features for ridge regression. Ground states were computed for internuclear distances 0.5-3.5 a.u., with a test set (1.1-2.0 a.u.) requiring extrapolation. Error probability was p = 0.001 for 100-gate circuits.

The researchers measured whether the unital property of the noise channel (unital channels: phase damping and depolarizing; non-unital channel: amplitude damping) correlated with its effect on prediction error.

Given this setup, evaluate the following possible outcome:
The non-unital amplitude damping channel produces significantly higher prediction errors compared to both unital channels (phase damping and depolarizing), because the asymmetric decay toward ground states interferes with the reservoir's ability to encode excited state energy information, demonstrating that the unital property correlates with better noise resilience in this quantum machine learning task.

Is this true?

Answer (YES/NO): NO